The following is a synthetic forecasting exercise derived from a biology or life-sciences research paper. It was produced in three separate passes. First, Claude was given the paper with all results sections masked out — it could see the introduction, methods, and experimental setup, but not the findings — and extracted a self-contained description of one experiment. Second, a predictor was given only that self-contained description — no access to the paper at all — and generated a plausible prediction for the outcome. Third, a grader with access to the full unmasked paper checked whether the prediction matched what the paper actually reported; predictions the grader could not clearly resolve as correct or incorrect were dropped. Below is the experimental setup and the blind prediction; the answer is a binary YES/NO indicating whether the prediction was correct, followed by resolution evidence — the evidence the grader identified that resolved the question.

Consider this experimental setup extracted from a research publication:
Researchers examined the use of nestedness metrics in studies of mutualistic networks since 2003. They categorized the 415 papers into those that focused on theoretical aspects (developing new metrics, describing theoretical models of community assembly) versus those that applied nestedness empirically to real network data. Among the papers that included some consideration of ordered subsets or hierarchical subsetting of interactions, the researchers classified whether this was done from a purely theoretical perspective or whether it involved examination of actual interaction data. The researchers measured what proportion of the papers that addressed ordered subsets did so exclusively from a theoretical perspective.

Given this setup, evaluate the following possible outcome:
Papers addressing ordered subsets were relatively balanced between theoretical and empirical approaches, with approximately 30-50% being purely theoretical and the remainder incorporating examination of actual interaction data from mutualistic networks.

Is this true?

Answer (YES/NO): NO